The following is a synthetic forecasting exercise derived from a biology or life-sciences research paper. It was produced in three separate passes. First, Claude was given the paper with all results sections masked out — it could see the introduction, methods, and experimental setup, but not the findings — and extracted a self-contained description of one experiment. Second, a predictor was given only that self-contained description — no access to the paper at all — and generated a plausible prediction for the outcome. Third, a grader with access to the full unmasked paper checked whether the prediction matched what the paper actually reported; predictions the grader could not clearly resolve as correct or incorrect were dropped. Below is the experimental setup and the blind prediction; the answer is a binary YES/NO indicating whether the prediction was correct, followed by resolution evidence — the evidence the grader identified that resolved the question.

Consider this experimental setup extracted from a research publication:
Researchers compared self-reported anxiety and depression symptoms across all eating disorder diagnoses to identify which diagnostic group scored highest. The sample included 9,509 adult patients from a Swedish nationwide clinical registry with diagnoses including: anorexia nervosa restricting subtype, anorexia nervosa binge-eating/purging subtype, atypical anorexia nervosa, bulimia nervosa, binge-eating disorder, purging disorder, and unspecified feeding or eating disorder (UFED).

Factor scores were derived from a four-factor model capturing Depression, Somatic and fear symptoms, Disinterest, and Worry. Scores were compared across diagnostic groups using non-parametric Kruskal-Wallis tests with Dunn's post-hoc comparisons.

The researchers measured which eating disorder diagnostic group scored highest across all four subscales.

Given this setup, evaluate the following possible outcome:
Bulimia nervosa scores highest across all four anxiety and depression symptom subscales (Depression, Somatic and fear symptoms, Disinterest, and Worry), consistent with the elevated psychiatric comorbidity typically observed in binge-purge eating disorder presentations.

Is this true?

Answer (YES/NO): NO